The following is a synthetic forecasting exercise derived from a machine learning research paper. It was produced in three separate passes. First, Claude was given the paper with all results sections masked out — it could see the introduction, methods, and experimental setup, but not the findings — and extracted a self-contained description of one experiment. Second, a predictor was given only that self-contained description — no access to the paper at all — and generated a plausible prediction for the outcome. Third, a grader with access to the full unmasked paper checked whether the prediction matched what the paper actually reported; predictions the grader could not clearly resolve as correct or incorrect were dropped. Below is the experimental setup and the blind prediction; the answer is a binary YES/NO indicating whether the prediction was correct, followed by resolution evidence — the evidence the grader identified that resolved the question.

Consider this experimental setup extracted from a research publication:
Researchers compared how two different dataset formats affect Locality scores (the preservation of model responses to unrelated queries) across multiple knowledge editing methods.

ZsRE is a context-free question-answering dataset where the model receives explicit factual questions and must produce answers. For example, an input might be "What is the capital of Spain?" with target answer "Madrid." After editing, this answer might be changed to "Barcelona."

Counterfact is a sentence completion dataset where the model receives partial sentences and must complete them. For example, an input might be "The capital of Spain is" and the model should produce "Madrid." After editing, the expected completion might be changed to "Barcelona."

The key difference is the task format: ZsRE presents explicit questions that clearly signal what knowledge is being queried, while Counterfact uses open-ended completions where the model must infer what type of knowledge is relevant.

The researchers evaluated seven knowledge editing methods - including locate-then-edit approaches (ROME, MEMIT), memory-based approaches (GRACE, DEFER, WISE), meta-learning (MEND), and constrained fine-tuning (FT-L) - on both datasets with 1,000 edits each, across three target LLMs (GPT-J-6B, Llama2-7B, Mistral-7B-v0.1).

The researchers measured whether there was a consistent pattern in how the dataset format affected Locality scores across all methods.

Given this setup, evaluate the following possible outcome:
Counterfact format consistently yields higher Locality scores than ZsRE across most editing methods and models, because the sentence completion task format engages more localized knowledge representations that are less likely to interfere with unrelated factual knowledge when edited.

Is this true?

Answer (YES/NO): NO